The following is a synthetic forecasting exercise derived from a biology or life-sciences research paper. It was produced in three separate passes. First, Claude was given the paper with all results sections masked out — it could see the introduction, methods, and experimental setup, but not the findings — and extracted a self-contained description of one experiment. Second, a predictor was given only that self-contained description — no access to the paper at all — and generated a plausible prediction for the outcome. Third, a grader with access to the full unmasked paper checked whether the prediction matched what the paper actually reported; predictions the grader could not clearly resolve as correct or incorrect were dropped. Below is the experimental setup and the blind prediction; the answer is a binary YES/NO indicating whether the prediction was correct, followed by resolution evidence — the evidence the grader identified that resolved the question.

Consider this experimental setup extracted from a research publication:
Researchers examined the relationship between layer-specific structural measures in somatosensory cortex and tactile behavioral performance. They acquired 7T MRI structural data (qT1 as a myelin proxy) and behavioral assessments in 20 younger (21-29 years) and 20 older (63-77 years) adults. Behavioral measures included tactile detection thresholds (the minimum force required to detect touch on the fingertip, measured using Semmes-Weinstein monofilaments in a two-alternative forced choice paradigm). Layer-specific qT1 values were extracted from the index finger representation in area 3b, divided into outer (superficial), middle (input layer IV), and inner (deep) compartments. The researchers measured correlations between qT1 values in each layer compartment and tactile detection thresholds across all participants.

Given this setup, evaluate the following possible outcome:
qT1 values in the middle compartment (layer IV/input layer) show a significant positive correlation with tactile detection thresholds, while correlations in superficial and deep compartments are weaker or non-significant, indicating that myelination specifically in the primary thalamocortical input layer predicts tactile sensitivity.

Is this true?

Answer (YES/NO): NO